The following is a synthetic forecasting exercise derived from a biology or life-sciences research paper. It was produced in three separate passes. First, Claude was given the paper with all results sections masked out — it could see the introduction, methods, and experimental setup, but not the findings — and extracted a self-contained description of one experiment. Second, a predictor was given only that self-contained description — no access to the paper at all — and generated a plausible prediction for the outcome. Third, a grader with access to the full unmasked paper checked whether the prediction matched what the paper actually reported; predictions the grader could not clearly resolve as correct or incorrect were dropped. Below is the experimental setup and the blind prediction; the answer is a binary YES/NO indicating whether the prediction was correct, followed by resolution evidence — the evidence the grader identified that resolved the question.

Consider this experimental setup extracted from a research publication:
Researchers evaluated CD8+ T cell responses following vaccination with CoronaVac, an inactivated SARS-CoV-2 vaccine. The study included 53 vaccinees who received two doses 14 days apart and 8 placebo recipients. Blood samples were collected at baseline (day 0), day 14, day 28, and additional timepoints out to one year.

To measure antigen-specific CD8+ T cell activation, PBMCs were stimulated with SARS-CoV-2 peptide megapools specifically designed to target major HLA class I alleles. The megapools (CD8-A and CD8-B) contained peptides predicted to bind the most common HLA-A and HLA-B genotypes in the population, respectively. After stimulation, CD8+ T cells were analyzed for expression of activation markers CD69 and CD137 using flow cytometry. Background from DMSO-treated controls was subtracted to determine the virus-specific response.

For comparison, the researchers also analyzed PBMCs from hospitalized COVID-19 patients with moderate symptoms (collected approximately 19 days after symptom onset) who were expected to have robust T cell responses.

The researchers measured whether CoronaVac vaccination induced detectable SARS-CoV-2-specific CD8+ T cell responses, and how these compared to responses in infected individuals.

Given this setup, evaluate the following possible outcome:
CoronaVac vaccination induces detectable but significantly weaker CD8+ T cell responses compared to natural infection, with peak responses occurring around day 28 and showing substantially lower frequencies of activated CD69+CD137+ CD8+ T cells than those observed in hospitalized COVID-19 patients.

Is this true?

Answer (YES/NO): NO